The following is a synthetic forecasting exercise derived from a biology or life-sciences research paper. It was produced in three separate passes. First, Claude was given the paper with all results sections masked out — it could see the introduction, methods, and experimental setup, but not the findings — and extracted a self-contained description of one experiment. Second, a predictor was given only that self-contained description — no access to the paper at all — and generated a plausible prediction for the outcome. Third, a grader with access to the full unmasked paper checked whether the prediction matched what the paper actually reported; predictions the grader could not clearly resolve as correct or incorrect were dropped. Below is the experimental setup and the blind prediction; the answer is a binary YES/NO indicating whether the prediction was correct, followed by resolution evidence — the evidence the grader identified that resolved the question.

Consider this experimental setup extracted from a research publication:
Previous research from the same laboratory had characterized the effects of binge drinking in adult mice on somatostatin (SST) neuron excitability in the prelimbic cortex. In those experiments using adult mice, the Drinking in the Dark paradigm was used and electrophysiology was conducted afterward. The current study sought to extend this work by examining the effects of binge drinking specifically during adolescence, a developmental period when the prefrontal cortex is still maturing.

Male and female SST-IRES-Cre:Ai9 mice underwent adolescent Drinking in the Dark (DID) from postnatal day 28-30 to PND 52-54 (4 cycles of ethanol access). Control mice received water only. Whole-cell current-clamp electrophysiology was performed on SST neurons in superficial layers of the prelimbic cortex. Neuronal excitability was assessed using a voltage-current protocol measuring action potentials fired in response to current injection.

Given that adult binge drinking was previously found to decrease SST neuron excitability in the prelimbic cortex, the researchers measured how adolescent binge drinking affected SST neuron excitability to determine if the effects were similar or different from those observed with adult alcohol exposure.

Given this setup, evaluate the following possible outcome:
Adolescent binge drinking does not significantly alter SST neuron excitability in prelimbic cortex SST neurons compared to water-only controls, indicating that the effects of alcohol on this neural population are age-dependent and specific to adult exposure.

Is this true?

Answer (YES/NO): NO